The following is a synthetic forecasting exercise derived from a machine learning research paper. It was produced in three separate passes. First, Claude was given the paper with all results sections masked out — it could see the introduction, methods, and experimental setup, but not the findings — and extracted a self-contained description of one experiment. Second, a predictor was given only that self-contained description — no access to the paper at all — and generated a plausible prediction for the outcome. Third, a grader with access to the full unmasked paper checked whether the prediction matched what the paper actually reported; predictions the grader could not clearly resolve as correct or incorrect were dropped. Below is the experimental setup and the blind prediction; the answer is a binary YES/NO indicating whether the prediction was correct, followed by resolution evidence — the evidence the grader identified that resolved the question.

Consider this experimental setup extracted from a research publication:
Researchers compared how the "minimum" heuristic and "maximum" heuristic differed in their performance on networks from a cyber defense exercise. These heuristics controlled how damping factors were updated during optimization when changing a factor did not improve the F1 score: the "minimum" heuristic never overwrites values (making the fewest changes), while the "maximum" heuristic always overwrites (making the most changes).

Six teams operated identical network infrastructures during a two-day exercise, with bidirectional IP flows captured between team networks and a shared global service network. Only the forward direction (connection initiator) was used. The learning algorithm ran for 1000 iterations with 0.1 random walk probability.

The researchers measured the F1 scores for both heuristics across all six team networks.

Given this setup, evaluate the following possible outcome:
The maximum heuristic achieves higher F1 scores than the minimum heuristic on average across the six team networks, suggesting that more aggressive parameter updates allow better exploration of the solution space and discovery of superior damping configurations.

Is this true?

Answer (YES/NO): NO